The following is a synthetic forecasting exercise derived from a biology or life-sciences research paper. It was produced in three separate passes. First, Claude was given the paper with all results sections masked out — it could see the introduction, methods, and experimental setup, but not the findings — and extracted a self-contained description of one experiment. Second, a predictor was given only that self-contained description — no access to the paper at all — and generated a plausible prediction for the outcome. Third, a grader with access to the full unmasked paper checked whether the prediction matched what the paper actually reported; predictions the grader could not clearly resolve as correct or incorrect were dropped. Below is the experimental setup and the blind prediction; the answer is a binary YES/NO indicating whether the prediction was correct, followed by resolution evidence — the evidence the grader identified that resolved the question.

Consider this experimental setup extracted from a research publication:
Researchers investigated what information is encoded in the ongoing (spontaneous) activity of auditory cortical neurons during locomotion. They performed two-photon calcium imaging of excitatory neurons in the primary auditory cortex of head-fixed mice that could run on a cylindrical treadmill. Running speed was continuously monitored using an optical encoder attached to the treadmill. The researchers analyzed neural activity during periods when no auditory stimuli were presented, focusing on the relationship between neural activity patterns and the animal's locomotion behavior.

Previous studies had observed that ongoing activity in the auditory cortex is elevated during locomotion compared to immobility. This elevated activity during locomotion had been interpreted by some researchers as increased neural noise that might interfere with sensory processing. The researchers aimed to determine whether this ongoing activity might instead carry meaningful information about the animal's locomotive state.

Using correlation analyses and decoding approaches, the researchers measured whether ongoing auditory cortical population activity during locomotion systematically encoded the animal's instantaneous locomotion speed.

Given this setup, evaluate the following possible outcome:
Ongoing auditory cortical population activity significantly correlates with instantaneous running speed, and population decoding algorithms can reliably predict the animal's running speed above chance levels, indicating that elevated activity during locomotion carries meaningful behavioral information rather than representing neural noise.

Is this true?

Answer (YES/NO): YES